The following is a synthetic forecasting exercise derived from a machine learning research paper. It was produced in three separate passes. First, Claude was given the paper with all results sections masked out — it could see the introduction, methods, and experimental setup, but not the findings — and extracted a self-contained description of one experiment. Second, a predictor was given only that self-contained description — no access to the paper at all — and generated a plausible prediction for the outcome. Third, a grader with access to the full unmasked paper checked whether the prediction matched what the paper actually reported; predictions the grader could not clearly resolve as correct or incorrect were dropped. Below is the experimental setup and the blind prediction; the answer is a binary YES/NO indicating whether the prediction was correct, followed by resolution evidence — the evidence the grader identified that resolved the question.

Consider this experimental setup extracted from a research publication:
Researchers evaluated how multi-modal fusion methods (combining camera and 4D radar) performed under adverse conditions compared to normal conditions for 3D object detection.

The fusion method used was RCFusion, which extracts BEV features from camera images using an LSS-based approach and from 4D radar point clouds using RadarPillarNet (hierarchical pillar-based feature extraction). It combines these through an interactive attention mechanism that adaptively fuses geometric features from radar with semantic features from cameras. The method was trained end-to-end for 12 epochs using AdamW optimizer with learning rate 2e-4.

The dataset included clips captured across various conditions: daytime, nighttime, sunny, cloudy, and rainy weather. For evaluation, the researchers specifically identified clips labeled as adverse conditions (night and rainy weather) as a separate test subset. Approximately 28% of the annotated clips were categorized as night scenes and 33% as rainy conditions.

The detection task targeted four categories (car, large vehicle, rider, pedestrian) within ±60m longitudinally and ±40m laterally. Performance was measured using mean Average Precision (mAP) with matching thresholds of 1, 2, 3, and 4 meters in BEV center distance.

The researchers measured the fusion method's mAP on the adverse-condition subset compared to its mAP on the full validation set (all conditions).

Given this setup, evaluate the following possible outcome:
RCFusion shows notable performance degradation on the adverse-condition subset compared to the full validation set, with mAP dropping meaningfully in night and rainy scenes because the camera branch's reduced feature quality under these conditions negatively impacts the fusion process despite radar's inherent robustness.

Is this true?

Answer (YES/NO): NO